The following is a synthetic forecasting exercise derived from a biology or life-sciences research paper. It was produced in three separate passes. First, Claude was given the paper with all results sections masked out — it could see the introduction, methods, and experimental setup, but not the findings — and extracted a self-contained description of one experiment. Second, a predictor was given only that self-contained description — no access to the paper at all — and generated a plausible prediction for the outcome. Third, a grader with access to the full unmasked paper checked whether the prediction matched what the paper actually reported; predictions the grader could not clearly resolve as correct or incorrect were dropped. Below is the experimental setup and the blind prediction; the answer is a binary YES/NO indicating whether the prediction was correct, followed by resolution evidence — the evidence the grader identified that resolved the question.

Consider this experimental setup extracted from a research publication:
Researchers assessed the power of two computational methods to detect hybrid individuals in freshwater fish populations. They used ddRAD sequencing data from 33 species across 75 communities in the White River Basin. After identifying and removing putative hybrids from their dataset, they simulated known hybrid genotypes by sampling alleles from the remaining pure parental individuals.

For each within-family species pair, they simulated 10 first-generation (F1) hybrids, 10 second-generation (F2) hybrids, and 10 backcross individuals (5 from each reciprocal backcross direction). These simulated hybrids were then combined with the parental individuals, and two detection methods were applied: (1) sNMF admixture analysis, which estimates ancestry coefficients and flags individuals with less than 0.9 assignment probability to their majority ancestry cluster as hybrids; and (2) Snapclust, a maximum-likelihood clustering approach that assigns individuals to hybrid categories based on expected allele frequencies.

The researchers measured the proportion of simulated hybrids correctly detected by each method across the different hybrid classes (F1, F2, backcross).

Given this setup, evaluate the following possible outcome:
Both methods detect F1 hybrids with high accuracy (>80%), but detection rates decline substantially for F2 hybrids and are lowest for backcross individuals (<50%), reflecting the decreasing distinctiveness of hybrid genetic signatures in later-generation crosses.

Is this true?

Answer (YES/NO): NO